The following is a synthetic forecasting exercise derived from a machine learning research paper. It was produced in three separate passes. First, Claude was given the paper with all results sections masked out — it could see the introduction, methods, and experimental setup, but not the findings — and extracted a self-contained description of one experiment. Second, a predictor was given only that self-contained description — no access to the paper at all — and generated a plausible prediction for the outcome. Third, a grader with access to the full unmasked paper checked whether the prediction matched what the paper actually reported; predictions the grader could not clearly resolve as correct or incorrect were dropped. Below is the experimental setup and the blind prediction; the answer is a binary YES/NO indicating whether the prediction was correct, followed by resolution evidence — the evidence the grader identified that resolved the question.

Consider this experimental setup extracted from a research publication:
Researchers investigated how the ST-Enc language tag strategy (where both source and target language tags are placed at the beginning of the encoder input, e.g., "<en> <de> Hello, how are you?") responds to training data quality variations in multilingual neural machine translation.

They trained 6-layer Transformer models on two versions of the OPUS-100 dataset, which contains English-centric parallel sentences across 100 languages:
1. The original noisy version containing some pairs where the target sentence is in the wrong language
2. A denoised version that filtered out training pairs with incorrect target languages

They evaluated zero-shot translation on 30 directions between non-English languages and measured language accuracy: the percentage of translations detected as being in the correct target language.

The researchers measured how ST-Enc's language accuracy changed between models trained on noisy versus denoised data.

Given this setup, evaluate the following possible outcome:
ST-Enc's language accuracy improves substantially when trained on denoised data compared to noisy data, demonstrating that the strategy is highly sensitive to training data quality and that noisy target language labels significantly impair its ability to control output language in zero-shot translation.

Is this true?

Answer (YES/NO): YES